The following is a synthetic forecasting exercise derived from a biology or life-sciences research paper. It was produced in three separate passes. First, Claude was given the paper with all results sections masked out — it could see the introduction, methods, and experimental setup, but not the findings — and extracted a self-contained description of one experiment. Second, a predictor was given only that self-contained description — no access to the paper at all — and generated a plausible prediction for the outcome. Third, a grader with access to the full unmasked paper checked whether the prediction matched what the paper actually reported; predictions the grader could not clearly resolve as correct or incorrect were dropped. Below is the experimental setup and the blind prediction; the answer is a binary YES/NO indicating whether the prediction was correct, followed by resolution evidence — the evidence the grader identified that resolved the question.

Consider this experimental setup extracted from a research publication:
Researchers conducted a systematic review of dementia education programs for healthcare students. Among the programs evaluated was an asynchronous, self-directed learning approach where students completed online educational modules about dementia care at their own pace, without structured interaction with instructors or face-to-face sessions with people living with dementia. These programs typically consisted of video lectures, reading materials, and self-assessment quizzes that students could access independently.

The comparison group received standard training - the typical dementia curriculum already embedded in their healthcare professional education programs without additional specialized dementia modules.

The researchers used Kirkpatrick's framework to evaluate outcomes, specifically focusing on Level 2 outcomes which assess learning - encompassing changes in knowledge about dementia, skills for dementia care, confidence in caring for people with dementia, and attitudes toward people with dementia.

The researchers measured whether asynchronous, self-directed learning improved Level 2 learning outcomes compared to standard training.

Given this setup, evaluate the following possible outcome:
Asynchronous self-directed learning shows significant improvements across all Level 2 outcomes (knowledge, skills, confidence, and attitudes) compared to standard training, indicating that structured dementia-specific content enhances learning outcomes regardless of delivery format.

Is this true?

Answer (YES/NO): NO